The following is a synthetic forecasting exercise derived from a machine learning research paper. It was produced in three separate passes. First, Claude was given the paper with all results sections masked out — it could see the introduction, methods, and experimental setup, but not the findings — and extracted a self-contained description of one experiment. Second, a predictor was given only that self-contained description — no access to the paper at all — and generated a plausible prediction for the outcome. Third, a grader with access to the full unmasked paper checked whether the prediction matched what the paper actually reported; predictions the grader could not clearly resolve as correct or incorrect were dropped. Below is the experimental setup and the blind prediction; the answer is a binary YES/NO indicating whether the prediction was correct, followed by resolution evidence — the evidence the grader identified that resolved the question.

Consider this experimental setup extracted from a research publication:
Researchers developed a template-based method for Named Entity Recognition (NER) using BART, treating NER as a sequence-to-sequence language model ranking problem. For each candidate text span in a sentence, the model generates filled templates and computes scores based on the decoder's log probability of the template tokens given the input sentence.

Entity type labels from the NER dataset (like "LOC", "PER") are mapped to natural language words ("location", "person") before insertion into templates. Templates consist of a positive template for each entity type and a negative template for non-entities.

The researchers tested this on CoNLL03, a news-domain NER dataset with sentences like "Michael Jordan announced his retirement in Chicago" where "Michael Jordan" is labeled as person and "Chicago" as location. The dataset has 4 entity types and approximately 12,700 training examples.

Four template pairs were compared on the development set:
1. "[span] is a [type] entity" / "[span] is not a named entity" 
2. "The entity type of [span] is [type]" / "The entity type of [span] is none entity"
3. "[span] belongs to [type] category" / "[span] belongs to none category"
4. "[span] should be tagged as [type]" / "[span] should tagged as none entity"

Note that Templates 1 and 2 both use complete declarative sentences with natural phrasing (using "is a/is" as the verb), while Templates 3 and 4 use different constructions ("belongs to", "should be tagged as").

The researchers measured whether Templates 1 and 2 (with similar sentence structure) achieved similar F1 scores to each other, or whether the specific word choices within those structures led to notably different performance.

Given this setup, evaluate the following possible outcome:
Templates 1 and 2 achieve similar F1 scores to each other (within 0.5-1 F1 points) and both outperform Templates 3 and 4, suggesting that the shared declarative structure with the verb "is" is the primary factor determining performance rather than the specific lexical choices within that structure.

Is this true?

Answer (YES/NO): YES